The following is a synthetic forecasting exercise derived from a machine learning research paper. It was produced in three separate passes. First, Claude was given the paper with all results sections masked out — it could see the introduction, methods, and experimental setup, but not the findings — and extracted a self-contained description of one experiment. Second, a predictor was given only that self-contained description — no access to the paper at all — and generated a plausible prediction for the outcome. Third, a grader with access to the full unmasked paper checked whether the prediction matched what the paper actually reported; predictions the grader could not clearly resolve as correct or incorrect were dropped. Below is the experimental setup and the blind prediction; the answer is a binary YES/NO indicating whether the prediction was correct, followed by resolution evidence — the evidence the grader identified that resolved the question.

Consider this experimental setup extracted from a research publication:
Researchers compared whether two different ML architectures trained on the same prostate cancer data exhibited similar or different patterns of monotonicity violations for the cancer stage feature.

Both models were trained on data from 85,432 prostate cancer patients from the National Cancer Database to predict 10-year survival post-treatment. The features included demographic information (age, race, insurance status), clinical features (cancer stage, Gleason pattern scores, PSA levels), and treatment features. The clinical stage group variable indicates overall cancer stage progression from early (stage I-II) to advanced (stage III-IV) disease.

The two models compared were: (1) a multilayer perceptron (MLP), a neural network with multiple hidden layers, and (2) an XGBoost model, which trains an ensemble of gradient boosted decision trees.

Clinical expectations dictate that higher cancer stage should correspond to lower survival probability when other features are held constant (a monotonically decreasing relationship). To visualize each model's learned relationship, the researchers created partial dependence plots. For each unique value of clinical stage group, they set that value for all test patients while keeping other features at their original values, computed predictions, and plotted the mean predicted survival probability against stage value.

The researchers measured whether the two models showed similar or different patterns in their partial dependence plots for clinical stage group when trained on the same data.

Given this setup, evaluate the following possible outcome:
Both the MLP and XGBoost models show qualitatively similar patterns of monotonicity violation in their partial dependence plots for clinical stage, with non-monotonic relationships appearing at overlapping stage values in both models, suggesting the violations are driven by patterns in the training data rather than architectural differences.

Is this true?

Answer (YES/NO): NO